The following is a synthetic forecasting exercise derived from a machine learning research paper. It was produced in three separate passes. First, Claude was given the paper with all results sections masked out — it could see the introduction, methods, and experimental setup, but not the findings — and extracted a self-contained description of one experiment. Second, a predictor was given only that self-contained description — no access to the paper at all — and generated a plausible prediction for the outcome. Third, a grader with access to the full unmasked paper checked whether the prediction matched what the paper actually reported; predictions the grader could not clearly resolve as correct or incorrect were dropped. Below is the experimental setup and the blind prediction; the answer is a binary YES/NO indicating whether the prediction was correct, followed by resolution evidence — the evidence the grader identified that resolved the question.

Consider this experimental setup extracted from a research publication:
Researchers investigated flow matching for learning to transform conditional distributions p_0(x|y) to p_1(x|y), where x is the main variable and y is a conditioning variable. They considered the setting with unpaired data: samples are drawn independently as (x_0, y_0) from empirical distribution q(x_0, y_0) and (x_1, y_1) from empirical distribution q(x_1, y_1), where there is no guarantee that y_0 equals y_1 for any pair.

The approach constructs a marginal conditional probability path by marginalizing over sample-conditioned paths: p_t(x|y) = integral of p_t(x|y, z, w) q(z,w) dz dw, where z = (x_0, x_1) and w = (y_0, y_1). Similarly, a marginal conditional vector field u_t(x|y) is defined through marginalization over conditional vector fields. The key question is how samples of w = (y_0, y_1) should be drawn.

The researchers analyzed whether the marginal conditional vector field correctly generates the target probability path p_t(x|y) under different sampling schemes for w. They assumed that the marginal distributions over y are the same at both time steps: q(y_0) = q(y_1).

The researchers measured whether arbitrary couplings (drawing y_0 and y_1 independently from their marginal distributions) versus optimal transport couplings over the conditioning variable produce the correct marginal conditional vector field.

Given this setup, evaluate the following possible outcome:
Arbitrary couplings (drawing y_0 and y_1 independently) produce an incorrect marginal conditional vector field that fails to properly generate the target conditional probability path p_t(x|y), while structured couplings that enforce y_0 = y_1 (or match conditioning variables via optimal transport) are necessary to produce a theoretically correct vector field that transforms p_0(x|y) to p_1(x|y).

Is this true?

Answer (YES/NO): YES